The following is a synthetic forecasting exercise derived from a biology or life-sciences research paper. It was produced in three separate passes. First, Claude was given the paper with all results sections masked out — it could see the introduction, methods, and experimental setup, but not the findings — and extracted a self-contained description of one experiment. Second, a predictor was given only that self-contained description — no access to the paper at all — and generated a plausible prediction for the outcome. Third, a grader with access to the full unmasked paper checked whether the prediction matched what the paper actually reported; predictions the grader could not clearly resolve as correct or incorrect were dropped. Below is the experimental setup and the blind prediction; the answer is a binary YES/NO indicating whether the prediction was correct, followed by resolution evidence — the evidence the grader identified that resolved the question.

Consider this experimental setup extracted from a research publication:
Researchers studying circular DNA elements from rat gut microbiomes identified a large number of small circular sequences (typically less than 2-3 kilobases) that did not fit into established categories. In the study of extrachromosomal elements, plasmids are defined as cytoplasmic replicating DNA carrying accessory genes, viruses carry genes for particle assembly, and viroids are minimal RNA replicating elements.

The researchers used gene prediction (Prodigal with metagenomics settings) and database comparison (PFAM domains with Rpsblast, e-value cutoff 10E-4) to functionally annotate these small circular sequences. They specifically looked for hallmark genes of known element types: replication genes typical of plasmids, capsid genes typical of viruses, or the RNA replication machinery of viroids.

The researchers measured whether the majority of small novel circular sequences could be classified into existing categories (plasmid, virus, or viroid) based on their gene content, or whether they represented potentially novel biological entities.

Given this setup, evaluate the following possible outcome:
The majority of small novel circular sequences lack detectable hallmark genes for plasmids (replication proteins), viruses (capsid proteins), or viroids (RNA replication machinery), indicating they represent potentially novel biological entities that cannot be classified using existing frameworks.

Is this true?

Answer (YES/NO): YES